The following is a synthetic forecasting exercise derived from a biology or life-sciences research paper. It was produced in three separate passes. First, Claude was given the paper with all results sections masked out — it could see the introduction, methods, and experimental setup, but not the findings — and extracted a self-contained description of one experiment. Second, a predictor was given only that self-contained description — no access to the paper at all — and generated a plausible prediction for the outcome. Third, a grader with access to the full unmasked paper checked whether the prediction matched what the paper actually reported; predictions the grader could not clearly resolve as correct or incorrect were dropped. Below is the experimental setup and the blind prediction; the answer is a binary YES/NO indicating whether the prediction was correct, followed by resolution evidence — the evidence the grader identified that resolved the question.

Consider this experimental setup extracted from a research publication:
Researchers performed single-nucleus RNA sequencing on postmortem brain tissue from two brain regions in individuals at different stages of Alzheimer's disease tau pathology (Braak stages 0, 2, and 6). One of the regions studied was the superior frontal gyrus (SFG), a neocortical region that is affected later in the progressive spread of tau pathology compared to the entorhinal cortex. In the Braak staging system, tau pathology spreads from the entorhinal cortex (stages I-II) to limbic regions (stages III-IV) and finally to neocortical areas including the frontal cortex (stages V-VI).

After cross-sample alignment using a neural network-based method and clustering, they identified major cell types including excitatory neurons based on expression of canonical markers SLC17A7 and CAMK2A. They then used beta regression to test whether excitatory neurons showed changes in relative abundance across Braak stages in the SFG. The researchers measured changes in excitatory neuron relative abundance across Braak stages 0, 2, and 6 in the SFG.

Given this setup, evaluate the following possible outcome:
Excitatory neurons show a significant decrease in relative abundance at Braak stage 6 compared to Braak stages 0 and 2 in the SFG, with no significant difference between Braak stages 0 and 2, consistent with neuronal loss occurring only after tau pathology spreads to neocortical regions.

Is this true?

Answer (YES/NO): NO